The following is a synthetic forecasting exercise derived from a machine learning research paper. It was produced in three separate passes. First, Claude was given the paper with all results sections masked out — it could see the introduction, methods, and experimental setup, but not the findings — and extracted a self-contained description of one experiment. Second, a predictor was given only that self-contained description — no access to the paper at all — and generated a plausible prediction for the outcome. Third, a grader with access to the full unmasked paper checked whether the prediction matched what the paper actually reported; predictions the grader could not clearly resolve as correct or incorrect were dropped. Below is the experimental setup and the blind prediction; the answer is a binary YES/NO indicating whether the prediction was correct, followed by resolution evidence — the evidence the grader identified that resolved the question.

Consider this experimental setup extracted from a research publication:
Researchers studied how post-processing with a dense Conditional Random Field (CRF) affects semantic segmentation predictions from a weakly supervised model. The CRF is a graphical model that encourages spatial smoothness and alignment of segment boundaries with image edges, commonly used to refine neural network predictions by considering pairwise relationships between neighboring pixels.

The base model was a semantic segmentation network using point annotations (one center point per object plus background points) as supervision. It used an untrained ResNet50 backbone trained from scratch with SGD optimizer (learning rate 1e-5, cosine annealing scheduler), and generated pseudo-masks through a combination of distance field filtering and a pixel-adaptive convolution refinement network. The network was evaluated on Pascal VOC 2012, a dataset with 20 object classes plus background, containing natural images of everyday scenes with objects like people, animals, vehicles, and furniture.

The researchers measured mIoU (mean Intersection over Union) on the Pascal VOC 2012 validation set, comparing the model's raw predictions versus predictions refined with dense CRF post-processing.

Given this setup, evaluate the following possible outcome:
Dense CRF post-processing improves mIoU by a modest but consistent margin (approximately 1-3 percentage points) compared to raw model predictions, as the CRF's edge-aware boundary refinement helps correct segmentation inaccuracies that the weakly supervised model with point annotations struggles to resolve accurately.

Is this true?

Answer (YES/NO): YES